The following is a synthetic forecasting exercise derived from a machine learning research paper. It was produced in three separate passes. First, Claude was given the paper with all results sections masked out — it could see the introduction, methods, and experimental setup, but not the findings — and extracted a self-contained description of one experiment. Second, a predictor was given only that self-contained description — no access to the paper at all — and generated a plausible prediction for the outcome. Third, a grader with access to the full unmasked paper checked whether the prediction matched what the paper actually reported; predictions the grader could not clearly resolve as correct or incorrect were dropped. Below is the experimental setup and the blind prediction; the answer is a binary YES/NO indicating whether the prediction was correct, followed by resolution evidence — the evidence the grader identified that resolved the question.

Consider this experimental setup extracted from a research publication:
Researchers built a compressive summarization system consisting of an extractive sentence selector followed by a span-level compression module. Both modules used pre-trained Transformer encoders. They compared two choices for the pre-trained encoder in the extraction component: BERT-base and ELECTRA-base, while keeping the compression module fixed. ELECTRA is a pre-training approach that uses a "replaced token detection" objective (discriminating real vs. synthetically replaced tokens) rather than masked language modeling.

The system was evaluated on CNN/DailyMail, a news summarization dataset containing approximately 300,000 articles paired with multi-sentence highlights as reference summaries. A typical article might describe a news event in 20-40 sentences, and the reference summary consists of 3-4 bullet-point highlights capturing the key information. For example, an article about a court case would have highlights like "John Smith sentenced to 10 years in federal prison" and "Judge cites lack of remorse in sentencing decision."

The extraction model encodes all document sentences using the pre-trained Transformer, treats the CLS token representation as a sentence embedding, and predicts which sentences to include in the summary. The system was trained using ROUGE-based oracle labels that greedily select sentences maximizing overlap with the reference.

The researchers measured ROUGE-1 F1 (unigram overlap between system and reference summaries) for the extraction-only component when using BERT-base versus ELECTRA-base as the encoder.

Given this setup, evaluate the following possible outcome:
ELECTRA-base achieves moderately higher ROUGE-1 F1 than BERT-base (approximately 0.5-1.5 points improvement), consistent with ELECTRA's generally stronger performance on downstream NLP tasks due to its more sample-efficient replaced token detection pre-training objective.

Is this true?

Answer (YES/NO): YES